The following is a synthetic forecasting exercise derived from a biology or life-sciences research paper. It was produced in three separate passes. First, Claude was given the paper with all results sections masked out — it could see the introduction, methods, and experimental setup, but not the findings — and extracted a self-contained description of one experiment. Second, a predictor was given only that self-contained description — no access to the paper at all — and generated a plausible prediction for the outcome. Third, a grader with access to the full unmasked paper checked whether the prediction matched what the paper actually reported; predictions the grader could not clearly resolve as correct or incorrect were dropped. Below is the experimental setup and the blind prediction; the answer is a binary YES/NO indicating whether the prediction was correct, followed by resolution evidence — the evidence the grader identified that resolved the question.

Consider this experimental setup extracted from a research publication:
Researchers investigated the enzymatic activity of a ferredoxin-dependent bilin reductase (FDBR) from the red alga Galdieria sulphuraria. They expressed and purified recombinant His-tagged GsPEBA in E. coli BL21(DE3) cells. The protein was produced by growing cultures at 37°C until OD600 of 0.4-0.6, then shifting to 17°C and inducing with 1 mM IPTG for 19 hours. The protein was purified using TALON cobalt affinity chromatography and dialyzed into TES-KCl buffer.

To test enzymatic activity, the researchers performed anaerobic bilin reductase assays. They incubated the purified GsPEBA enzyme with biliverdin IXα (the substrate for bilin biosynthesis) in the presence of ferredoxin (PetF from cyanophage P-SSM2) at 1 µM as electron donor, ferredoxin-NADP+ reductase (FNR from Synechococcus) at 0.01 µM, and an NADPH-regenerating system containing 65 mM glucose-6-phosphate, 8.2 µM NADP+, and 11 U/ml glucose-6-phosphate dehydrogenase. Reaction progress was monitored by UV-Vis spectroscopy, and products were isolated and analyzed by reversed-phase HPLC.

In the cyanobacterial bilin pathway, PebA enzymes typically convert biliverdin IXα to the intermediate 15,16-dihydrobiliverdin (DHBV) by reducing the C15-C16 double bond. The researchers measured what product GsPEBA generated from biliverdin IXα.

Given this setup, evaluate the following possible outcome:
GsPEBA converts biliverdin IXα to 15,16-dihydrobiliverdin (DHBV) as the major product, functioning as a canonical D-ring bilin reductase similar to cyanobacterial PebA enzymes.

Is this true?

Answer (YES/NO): YES